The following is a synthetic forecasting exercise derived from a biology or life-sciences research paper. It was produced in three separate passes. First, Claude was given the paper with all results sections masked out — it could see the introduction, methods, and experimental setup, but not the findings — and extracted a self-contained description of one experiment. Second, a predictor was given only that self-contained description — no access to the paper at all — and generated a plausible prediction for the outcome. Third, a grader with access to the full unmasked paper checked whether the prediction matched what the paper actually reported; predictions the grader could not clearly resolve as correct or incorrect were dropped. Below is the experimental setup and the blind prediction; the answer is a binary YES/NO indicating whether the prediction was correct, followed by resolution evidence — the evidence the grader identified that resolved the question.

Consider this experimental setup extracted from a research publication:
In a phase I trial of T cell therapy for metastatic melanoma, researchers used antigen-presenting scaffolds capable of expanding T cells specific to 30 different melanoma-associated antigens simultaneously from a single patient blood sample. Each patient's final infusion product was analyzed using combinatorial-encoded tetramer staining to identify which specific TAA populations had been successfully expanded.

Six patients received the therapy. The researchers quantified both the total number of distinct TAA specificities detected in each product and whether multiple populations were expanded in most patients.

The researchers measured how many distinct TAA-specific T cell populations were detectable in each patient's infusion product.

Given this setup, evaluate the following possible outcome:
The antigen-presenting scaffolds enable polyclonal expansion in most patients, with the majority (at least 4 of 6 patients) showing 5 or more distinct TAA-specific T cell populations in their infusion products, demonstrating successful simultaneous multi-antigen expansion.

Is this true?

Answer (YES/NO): NO